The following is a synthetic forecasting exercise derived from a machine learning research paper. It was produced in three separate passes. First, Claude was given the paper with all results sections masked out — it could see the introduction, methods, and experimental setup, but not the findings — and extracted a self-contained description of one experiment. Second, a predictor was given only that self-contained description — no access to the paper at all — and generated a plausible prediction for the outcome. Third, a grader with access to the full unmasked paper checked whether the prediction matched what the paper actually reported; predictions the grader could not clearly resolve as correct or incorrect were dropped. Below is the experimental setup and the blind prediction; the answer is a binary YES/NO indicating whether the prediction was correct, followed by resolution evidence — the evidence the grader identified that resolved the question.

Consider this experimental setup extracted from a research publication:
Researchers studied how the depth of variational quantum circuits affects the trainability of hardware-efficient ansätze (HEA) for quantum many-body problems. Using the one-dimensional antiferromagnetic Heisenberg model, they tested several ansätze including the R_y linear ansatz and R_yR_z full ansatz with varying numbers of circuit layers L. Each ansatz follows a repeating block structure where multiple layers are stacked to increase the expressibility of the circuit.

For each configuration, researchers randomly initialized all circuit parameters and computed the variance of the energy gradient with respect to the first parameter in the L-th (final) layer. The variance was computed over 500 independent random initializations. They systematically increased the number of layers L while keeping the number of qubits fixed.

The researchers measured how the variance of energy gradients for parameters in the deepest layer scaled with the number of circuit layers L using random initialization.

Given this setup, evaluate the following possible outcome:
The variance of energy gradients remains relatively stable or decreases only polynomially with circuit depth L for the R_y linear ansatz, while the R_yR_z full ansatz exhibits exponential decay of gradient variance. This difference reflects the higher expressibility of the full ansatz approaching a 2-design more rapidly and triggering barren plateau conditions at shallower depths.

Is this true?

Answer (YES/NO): NO